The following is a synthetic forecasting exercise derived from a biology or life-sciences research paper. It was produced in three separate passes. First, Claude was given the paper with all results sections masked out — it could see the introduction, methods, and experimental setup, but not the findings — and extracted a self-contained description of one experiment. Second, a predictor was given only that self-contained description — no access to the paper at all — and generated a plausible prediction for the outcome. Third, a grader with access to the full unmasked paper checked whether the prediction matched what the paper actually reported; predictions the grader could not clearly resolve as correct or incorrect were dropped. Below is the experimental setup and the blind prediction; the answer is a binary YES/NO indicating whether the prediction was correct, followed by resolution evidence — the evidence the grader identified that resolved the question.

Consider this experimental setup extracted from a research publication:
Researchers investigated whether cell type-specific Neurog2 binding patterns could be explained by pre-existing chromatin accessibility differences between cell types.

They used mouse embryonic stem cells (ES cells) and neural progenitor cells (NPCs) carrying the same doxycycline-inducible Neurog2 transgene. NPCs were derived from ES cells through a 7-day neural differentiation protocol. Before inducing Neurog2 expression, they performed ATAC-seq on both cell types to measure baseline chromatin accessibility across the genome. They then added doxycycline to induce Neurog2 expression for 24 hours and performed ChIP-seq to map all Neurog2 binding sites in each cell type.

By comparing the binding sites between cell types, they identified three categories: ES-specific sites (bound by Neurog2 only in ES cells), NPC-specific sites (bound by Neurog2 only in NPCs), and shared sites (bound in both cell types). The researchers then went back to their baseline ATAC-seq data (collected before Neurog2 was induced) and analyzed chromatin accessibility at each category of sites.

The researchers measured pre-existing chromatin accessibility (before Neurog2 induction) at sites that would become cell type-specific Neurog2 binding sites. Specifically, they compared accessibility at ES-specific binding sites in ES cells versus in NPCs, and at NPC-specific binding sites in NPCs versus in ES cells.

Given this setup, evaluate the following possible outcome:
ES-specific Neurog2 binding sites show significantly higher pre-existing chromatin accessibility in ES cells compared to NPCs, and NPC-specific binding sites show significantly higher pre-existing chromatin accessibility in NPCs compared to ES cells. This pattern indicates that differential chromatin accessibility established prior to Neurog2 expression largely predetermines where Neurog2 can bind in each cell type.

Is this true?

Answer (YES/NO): YES